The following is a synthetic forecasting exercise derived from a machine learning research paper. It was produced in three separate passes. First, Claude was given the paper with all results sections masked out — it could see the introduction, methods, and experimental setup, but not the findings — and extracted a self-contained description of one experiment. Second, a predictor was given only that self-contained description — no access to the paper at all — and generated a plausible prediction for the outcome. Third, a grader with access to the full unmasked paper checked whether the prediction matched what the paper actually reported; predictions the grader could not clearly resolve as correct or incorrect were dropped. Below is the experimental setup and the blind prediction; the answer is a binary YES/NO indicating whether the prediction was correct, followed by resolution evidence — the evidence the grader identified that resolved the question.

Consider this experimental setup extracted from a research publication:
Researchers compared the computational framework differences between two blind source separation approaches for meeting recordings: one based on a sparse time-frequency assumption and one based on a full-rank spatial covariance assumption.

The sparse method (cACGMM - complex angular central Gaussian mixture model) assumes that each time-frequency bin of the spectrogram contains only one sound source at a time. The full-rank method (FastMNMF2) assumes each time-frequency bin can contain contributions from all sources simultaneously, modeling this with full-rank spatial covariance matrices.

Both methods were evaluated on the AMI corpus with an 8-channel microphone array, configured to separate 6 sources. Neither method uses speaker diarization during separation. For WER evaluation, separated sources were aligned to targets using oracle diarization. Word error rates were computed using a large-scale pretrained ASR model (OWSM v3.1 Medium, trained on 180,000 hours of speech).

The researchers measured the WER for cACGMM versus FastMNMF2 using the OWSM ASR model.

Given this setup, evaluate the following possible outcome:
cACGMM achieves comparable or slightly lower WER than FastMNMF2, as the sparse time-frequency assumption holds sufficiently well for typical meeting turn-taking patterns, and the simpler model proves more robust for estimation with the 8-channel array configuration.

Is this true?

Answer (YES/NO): NO